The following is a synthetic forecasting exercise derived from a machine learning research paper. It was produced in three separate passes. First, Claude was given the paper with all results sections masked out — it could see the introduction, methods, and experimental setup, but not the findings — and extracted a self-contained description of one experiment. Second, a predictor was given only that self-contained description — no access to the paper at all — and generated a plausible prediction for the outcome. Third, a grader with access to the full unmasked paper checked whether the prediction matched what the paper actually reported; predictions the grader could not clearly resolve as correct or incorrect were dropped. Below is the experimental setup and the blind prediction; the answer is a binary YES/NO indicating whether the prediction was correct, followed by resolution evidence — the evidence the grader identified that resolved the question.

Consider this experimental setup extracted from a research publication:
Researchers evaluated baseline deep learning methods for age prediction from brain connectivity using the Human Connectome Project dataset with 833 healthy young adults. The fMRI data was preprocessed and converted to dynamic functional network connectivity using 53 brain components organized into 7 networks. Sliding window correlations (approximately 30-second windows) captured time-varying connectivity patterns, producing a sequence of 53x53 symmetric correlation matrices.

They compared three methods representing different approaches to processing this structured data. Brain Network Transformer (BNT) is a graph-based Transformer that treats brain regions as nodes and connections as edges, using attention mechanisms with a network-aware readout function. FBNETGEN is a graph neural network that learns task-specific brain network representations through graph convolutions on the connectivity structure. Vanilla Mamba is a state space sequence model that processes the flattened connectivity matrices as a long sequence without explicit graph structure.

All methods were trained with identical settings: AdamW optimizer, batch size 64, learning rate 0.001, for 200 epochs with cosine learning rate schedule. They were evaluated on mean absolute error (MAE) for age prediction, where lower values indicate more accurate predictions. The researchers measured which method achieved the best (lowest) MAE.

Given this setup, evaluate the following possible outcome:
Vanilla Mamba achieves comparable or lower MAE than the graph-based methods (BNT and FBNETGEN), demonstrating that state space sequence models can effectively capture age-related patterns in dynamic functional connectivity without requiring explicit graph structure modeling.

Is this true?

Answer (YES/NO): NO